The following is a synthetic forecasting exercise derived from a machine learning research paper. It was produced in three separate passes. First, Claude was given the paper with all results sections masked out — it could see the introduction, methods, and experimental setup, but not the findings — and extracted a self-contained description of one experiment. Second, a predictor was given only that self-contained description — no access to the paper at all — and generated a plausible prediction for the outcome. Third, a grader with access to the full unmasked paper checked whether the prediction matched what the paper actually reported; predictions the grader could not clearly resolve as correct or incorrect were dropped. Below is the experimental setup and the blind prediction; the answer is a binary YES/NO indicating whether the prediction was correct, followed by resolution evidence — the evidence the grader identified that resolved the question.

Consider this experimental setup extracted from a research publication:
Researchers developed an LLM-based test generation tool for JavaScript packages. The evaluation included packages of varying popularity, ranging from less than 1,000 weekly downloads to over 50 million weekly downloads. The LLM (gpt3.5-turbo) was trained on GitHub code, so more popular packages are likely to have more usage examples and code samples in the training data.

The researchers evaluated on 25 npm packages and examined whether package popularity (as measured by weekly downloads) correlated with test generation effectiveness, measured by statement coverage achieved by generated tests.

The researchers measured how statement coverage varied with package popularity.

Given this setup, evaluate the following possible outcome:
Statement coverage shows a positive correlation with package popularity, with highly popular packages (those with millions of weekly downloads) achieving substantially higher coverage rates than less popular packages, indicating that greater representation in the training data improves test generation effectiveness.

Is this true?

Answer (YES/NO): NO